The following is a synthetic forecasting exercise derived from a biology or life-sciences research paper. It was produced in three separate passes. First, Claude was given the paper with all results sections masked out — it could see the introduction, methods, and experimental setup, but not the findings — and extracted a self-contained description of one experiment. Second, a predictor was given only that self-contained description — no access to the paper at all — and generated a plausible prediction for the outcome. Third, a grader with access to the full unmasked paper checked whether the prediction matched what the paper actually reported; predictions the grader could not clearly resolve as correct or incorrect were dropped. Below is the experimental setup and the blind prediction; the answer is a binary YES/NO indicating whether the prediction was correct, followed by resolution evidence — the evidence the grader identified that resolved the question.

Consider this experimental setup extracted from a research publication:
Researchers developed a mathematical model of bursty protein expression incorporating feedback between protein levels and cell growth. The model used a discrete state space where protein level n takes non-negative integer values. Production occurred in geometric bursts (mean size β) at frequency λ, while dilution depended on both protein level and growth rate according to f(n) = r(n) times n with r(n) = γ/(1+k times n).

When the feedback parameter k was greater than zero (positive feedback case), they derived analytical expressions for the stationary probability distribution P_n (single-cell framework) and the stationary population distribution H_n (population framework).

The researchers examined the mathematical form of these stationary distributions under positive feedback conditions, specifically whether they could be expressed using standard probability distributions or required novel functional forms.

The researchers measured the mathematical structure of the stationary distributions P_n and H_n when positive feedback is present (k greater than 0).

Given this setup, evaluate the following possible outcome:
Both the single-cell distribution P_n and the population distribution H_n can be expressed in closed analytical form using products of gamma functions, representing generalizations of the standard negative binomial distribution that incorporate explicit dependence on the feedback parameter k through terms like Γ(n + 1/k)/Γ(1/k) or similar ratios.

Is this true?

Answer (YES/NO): YES